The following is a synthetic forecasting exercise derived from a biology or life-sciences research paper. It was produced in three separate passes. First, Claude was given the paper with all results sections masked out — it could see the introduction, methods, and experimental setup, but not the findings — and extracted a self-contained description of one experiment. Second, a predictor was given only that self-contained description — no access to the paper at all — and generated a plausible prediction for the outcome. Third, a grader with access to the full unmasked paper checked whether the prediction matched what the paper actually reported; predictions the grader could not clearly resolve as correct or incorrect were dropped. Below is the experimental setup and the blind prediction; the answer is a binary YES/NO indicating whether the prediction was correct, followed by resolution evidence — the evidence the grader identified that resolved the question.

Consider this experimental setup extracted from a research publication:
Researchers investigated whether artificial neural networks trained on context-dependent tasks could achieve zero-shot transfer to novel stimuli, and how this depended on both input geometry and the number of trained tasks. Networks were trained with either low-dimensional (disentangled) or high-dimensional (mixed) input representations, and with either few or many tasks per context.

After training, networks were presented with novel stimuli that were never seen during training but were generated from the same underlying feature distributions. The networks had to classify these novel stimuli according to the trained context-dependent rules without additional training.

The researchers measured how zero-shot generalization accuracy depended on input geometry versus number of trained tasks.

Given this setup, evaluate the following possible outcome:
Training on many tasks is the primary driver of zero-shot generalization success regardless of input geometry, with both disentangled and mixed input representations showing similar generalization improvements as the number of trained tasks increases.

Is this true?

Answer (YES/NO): NO